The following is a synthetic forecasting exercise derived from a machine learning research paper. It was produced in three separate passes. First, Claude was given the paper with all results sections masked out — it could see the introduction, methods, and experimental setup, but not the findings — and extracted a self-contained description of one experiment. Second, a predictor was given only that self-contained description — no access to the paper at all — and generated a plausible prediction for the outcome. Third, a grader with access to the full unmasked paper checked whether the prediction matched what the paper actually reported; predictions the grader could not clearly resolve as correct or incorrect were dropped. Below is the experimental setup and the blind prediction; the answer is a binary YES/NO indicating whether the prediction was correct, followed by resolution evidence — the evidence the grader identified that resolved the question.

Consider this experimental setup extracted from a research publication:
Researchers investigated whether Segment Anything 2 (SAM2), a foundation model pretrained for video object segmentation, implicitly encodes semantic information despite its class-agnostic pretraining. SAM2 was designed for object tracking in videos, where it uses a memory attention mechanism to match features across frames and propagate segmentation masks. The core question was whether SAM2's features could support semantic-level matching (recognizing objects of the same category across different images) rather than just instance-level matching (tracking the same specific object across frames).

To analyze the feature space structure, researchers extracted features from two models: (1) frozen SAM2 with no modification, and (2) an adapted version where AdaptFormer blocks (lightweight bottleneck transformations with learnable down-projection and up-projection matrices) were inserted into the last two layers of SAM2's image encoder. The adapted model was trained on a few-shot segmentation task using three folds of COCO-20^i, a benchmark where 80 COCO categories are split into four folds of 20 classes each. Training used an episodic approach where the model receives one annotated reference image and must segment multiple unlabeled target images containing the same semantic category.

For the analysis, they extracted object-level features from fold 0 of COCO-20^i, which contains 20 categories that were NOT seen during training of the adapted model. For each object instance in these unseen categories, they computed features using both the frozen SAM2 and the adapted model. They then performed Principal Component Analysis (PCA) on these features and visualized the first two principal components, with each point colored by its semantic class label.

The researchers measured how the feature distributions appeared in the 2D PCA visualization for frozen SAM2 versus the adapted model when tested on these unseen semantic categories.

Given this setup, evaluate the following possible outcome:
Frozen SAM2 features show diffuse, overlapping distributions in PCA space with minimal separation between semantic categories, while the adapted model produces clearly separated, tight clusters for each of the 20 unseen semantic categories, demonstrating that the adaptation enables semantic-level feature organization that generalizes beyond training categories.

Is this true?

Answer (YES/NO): YES